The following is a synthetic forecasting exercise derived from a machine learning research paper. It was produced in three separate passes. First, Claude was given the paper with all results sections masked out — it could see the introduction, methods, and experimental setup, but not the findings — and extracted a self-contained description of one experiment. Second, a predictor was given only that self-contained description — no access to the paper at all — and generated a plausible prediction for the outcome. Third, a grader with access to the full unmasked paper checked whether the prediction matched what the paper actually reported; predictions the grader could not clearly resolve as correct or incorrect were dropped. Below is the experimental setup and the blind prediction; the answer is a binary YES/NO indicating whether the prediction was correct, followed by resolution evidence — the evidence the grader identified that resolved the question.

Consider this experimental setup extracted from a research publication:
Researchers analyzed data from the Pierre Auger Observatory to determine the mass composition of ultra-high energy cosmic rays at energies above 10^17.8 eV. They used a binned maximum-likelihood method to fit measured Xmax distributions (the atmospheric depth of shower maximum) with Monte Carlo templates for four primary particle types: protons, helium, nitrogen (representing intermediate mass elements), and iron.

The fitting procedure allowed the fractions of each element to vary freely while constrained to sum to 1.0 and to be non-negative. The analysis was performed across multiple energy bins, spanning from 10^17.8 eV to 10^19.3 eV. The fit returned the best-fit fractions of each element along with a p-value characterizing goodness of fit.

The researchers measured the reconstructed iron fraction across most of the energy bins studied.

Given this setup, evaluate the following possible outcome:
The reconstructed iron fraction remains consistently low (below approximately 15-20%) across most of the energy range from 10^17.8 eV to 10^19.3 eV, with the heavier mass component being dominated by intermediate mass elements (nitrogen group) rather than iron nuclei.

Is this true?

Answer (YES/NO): YES